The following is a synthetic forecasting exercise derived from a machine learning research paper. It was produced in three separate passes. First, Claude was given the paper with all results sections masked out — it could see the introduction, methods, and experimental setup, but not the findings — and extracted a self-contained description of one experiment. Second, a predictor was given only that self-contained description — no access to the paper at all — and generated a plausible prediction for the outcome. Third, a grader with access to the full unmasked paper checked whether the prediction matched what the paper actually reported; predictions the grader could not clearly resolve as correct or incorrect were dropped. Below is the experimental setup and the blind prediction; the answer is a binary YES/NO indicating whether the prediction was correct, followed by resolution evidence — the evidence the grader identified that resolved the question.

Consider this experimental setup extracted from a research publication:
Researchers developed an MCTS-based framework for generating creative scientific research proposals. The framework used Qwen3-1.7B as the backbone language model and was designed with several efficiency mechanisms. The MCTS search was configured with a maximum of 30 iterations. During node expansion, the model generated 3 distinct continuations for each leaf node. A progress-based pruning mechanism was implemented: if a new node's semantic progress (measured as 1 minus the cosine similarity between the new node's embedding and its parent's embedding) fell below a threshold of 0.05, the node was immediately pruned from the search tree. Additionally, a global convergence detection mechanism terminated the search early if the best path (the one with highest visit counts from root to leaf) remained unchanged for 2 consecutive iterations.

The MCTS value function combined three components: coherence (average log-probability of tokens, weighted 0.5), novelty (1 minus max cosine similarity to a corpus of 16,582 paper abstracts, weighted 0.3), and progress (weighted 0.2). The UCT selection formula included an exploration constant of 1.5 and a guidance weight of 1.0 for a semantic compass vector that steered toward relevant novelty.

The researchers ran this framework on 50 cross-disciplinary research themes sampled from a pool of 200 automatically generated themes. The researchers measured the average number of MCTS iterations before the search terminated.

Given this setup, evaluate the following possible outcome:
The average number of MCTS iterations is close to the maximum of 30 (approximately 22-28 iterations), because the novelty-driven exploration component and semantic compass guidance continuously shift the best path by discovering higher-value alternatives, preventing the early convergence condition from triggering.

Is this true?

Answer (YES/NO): NO